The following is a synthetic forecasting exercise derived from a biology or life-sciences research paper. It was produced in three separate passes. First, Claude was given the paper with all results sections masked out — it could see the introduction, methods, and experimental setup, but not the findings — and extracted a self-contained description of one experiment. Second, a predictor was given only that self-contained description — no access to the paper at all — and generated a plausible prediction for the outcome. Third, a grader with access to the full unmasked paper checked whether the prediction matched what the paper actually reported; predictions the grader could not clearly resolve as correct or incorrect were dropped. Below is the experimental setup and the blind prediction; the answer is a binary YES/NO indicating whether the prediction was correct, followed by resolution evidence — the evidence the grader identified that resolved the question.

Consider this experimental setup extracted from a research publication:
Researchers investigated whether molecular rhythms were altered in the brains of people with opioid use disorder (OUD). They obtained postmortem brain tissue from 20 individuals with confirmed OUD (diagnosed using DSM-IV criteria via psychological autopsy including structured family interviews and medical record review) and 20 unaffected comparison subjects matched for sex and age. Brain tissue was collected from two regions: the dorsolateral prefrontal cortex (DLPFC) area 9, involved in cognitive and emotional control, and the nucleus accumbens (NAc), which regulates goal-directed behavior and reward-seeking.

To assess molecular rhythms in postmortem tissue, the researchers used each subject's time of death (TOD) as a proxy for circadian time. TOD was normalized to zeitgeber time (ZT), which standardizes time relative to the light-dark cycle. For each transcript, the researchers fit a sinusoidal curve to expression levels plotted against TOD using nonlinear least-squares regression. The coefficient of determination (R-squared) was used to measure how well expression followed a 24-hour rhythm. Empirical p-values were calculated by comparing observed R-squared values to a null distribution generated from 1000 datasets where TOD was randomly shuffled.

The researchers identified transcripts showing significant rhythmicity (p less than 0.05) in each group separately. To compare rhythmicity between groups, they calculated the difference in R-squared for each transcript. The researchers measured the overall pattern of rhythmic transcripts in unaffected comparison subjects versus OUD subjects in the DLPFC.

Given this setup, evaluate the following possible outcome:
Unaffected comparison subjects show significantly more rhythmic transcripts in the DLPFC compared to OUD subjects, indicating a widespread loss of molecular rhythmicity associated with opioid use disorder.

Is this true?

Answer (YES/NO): YES